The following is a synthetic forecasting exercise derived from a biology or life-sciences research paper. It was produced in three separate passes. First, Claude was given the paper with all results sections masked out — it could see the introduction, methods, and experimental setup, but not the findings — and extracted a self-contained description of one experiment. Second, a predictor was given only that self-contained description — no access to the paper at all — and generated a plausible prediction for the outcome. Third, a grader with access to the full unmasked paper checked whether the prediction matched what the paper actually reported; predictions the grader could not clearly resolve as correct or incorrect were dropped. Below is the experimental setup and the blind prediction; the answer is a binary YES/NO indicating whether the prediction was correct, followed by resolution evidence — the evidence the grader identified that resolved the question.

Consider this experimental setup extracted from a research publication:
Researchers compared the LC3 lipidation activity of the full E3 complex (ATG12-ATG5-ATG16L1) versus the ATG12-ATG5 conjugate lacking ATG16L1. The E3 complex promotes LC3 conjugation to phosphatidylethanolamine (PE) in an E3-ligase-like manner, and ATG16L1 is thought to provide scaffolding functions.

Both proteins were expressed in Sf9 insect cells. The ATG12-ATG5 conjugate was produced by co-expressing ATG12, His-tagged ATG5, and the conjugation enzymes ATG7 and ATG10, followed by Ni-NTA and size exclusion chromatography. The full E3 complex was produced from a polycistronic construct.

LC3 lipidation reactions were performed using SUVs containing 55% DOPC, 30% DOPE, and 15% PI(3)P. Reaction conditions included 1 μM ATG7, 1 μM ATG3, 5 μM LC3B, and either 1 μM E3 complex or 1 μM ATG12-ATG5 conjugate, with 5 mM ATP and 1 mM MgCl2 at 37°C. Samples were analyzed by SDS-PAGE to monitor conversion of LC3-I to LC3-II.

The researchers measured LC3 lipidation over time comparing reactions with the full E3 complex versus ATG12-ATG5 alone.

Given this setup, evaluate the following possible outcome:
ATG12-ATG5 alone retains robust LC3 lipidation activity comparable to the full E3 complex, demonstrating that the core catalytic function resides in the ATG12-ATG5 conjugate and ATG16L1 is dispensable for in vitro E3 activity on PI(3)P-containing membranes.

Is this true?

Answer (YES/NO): NO